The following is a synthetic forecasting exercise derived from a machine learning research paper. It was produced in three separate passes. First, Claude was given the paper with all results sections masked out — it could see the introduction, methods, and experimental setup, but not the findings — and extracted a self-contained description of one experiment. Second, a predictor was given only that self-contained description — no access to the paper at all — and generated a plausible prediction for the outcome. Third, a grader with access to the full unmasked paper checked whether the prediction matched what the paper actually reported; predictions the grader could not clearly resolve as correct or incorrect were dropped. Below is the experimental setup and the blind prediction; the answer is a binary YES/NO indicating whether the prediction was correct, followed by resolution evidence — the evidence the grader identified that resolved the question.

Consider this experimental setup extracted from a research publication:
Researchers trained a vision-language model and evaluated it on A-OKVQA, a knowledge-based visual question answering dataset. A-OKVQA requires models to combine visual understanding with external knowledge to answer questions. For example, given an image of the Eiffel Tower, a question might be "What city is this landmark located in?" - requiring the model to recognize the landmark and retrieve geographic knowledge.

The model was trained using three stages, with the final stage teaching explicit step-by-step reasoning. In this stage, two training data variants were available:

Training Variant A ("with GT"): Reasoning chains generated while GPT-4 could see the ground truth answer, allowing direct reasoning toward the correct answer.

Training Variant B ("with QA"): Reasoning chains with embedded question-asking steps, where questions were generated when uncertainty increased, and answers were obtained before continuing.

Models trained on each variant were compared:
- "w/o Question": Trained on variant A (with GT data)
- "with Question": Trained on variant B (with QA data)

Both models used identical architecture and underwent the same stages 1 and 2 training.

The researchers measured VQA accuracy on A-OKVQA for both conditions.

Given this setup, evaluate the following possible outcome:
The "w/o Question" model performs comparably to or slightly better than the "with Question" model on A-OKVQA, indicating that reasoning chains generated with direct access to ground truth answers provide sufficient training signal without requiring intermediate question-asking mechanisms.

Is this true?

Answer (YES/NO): YES